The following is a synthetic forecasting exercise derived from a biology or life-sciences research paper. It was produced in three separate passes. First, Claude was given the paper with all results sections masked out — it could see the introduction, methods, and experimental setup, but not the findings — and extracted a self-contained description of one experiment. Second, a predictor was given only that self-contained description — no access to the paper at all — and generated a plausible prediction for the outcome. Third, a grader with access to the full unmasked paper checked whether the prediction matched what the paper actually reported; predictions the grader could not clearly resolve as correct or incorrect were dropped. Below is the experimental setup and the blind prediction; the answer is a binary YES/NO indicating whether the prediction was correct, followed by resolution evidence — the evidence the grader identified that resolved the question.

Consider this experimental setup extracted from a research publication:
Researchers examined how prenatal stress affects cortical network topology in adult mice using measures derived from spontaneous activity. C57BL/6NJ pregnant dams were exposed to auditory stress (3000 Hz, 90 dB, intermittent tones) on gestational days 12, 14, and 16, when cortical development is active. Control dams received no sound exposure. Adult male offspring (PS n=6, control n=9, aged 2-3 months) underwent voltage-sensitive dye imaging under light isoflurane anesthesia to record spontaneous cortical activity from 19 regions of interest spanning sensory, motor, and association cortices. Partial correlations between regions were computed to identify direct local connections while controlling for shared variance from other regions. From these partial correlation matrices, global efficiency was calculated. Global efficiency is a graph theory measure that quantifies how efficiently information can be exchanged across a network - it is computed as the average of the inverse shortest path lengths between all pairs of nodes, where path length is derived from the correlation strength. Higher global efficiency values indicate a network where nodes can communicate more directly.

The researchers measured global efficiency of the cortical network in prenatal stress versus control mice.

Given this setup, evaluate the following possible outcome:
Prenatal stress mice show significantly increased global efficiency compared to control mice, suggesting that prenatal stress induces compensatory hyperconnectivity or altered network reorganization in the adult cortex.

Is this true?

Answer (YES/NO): NO